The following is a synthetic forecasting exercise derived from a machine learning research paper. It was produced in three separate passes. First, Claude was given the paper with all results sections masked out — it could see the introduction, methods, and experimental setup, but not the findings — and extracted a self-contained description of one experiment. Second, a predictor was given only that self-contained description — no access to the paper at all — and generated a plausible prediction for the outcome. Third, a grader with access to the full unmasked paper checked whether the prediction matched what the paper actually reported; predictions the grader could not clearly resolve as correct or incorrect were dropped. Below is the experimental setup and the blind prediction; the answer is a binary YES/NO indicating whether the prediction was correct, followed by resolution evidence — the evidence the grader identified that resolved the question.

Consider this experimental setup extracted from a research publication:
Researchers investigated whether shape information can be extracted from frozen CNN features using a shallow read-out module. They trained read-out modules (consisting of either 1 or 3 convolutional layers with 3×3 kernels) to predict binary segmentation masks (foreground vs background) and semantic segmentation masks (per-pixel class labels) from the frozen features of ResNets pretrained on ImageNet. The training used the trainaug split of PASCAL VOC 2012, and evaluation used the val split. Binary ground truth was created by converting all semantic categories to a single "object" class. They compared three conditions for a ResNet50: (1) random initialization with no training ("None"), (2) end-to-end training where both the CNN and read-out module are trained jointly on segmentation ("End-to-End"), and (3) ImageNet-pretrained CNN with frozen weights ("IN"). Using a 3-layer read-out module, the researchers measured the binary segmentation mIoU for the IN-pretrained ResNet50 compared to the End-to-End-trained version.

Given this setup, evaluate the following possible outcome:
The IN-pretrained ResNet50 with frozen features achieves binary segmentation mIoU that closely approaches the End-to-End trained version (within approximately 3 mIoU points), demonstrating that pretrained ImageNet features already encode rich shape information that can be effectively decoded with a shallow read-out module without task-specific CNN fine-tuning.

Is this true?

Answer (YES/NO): YES